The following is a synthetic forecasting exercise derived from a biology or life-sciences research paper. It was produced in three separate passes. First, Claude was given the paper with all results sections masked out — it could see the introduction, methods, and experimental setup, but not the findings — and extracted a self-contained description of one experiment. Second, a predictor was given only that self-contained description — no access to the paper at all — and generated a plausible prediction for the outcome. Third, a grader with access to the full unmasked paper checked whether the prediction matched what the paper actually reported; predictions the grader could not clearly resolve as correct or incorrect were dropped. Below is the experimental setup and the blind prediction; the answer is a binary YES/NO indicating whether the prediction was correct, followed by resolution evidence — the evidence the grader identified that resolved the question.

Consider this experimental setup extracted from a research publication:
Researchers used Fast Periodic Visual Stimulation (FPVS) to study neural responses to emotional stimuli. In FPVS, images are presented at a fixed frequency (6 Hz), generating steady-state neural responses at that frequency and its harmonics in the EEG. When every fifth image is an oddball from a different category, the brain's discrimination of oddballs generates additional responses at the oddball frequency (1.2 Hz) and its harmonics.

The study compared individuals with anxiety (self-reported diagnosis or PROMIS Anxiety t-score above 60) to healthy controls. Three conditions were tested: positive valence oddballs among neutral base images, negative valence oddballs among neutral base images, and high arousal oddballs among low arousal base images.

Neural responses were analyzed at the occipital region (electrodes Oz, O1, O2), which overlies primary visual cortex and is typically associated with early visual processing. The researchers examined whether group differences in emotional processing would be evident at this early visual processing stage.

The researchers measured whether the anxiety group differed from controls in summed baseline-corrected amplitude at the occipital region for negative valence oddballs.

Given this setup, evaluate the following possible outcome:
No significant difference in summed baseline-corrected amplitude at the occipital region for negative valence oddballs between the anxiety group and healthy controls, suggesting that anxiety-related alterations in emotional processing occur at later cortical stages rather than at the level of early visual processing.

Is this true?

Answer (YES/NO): YES